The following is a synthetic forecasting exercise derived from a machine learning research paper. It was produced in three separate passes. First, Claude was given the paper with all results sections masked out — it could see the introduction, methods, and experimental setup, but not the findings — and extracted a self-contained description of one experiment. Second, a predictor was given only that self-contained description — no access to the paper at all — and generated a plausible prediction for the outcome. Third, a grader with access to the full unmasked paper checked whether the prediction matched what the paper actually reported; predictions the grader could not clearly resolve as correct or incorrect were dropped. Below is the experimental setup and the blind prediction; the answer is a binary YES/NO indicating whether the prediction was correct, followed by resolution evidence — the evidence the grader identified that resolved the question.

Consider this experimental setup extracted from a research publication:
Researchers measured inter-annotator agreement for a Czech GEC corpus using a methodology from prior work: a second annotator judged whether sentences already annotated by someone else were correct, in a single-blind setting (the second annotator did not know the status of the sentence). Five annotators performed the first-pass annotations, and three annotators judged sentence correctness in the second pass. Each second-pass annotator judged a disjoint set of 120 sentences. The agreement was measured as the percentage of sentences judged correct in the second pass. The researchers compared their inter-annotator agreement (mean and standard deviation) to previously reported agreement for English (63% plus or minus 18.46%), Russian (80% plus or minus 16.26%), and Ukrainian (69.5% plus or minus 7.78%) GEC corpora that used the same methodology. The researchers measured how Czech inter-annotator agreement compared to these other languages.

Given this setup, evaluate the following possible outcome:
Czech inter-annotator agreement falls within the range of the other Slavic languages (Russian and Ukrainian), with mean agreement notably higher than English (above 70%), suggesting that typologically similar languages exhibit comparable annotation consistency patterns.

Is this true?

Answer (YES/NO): NO